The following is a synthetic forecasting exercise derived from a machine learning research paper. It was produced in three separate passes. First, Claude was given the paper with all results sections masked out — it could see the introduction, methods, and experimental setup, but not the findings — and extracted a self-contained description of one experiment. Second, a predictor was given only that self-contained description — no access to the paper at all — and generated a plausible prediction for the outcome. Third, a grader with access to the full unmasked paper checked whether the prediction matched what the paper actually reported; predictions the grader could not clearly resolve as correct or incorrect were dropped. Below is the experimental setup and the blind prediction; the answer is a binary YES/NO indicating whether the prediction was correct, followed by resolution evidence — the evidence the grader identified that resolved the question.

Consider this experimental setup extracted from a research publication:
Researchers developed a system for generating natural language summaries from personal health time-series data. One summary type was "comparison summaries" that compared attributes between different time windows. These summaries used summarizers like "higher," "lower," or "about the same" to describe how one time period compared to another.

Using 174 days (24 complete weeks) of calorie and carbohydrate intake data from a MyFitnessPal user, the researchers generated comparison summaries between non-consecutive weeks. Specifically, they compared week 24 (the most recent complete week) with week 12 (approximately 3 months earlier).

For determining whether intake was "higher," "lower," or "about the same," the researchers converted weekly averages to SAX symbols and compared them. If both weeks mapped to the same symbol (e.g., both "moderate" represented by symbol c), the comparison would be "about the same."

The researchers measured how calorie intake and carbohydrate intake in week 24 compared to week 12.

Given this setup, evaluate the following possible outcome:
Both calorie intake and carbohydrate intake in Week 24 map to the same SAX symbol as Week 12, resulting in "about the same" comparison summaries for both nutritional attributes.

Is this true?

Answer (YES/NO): YES